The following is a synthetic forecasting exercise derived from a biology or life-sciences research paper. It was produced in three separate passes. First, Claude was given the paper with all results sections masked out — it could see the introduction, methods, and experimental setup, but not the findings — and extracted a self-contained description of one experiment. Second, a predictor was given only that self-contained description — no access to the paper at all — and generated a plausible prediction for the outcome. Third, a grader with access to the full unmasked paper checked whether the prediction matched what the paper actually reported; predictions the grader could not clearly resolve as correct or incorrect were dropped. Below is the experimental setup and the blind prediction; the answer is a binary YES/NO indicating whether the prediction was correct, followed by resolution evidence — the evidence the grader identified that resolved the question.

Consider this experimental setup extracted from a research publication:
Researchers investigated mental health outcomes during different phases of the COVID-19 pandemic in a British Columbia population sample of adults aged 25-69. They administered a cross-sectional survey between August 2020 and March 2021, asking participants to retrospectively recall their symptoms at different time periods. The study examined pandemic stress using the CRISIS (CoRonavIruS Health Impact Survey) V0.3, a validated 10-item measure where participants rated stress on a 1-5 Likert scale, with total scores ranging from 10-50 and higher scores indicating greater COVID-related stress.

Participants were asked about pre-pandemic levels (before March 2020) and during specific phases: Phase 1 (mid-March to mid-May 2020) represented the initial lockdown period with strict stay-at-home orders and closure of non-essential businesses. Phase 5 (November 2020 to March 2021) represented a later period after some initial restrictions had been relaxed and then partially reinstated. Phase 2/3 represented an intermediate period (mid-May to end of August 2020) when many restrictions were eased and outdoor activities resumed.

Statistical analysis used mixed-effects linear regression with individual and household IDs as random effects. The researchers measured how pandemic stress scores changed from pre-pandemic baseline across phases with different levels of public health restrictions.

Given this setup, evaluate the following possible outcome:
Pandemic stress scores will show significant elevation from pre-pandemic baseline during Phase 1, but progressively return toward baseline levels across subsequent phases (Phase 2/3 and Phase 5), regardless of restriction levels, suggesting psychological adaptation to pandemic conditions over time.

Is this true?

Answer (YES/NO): NO